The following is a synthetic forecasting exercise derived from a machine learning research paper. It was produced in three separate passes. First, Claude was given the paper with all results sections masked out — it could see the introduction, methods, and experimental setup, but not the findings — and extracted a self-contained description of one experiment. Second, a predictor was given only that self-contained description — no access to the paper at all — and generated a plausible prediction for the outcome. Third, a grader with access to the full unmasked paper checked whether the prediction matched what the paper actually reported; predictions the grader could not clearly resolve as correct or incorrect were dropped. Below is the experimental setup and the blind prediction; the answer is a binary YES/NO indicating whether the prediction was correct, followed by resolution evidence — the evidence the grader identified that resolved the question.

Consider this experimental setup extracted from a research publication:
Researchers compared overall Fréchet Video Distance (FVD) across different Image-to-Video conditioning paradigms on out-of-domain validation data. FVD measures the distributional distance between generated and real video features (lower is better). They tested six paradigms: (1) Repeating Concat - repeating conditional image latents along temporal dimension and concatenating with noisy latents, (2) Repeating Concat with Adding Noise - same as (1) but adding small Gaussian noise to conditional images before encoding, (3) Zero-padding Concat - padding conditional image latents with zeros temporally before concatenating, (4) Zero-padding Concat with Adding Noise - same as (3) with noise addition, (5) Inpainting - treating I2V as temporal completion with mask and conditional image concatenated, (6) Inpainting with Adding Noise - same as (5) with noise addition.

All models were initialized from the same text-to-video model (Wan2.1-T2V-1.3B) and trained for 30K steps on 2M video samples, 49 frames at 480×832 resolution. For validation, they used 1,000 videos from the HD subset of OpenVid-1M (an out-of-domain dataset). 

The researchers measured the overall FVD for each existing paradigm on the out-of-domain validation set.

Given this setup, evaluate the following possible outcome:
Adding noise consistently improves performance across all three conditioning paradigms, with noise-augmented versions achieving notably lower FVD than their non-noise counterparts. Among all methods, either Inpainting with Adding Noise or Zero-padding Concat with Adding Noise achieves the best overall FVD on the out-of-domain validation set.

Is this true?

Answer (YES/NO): NO